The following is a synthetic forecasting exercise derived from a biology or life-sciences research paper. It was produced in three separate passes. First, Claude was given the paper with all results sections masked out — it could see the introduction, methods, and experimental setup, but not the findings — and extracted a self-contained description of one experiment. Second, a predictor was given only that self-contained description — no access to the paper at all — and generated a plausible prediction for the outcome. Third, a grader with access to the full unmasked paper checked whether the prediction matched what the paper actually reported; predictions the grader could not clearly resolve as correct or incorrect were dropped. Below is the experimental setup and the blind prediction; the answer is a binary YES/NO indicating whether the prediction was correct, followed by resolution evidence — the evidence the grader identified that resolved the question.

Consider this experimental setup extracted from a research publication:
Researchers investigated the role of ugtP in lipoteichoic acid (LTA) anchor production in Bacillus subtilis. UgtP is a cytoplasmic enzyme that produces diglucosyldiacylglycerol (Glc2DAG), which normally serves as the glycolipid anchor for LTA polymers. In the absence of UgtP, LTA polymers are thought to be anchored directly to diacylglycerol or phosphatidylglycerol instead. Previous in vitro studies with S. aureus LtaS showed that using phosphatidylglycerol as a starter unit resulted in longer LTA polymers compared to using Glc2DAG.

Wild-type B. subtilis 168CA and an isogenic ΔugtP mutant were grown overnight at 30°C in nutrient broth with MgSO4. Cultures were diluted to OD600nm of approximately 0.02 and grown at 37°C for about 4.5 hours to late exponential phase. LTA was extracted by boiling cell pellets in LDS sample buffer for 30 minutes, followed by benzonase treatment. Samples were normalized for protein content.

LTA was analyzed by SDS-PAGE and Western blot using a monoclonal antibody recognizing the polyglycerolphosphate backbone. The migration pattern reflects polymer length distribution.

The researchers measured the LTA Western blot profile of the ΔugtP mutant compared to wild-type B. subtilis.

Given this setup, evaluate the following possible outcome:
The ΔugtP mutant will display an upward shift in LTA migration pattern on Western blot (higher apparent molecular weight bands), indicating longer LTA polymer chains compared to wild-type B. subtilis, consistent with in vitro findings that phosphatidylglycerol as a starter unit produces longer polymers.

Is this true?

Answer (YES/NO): YES